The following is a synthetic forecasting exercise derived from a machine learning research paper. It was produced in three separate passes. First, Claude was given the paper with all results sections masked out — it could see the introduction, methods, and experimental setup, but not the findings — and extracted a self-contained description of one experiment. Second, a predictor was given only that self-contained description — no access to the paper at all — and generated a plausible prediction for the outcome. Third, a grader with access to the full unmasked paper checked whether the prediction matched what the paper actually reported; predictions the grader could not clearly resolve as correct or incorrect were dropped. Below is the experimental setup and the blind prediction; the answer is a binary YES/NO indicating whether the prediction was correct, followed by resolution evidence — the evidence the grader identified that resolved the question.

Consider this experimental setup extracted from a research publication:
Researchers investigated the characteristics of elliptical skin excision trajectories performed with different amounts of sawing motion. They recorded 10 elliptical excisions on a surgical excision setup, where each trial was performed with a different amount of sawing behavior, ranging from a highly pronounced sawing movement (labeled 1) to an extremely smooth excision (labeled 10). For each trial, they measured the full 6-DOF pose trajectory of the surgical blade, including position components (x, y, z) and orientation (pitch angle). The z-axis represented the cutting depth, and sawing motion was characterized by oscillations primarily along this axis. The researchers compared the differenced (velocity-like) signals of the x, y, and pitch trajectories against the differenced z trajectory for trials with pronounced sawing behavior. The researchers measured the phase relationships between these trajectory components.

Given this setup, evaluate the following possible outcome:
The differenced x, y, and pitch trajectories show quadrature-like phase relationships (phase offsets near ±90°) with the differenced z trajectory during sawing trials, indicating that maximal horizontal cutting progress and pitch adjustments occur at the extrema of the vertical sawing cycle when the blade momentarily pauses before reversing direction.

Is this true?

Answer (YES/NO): NO